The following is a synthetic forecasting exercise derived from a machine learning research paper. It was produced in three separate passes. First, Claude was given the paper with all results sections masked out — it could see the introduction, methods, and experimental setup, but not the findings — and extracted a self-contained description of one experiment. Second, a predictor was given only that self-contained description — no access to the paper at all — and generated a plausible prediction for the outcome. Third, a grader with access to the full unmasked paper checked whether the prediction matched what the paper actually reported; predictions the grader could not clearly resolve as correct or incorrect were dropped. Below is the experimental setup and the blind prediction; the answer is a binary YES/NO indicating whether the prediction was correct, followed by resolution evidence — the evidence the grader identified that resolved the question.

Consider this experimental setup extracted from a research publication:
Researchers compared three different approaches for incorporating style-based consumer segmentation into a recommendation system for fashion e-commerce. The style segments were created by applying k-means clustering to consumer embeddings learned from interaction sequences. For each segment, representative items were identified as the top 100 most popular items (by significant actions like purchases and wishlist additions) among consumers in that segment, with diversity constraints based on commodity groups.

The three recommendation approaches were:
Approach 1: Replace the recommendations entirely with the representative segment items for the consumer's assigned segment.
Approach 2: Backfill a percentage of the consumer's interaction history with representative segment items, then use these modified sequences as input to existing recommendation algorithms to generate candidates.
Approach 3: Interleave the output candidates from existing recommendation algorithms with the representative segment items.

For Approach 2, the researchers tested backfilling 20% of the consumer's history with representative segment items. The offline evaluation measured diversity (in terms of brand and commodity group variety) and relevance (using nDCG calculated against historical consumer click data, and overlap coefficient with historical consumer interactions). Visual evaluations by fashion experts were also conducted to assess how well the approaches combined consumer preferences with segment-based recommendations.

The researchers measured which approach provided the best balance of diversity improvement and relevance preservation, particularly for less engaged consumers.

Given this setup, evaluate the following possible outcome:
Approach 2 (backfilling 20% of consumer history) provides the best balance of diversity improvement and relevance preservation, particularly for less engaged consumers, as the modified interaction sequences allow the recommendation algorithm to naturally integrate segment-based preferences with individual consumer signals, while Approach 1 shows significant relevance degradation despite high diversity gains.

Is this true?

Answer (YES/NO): NO